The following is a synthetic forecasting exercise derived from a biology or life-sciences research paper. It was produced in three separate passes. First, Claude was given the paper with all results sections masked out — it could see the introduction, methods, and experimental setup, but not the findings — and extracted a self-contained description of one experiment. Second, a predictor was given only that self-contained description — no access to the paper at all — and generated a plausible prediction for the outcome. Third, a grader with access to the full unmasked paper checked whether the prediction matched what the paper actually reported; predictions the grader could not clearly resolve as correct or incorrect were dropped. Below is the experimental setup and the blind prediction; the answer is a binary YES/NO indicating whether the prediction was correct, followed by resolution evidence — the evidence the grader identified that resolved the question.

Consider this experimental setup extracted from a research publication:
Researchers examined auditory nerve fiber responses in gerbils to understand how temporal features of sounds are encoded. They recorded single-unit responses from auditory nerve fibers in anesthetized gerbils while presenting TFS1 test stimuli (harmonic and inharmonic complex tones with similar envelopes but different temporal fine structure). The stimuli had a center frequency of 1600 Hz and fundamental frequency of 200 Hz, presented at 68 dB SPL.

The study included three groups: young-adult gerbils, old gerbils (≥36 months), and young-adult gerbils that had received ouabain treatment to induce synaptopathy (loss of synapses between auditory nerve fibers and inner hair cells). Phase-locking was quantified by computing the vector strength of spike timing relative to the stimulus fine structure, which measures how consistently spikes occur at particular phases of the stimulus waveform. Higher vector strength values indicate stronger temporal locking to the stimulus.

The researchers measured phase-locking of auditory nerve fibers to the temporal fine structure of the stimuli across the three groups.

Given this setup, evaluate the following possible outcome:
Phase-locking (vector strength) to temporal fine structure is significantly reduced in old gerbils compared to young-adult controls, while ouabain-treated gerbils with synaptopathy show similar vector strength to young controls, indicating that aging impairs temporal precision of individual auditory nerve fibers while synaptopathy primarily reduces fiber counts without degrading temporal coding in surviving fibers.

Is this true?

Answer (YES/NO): NO